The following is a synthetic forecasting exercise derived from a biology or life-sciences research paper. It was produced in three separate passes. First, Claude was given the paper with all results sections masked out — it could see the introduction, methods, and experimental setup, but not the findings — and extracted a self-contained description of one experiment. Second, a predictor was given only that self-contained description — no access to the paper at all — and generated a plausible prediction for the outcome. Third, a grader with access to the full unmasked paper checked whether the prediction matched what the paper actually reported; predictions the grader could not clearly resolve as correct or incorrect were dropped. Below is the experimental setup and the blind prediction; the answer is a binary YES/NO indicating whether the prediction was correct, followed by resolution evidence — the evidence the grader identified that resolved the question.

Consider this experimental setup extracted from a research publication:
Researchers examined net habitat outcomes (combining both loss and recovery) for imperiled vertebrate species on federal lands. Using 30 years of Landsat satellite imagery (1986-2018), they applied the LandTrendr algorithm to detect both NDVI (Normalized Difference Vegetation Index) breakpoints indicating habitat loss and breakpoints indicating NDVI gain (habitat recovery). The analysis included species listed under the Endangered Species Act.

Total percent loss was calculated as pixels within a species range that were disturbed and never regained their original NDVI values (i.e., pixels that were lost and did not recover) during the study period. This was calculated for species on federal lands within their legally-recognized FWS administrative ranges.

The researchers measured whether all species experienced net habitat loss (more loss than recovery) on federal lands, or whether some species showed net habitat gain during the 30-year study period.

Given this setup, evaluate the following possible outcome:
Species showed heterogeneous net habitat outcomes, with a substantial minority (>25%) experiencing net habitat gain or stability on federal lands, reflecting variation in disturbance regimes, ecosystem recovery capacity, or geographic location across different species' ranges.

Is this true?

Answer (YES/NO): NO